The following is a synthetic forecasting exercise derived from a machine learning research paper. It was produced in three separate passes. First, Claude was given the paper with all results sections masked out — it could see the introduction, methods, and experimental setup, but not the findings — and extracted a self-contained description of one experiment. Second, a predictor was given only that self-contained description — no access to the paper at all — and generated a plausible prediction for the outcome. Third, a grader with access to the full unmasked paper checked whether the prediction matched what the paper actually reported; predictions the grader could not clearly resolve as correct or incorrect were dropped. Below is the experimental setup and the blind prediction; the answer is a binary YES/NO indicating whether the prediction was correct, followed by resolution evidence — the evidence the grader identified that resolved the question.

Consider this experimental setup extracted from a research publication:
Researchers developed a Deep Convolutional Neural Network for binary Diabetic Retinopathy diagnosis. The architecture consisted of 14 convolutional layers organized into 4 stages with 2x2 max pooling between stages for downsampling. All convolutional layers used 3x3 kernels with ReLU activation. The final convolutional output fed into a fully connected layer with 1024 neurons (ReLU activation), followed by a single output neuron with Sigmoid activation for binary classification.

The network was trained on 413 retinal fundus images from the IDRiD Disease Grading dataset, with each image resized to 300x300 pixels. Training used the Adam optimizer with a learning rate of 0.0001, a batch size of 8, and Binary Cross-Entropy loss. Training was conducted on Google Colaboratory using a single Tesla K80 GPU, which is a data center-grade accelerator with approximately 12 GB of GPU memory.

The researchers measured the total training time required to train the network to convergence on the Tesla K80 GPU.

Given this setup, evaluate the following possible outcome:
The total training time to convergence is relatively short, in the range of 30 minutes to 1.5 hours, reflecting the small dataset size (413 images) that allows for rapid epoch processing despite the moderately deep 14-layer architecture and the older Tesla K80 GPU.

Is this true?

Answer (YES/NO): YES